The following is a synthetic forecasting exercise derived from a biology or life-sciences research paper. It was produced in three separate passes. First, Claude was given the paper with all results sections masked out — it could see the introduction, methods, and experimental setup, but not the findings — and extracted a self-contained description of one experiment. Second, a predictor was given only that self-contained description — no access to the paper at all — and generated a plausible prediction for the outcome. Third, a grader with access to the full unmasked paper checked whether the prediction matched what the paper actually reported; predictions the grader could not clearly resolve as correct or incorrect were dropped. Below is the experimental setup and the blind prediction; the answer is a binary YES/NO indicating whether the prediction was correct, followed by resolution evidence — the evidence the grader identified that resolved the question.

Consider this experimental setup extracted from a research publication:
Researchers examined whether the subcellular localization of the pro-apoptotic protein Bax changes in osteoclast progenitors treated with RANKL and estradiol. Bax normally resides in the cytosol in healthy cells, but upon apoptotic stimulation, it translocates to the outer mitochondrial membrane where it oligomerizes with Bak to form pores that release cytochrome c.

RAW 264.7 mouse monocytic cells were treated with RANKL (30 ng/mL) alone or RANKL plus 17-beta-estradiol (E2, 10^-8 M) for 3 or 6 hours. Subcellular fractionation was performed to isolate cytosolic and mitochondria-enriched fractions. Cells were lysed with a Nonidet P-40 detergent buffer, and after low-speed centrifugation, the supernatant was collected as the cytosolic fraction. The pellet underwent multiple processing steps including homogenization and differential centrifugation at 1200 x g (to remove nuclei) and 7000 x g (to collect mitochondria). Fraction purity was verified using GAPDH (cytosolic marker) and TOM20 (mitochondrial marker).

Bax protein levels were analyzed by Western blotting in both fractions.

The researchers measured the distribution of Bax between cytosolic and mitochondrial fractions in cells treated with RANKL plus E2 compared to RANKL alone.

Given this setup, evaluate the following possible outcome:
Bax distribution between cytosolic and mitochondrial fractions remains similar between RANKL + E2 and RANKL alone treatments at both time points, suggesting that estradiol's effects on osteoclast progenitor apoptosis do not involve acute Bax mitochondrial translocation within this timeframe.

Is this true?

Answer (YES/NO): NO